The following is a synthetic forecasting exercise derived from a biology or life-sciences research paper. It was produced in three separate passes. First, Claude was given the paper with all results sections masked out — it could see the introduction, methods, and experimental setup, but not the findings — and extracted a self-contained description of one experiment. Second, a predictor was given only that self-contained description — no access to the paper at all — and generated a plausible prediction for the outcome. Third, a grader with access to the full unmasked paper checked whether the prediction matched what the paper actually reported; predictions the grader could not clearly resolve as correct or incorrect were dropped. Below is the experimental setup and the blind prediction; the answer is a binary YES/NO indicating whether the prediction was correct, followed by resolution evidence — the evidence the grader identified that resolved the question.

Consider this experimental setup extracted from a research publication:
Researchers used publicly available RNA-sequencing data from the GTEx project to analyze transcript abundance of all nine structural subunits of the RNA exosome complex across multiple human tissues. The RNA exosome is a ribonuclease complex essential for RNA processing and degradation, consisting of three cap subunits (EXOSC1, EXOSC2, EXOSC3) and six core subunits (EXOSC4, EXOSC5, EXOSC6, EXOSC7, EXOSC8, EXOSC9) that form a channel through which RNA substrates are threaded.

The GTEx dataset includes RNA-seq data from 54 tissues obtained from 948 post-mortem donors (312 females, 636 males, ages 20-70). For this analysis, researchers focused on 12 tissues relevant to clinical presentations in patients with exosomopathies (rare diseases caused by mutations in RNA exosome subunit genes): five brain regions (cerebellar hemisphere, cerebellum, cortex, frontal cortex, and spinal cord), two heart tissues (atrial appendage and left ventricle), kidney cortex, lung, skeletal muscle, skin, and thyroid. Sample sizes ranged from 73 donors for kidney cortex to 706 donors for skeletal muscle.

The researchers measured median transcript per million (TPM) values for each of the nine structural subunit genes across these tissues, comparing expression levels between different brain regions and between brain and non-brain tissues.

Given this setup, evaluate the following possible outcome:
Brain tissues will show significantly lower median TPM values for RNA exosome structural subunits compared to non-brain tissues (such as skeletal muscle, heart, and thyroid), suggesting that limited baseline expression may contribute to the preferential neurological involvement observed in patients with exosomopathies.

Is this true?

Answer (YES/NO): NO